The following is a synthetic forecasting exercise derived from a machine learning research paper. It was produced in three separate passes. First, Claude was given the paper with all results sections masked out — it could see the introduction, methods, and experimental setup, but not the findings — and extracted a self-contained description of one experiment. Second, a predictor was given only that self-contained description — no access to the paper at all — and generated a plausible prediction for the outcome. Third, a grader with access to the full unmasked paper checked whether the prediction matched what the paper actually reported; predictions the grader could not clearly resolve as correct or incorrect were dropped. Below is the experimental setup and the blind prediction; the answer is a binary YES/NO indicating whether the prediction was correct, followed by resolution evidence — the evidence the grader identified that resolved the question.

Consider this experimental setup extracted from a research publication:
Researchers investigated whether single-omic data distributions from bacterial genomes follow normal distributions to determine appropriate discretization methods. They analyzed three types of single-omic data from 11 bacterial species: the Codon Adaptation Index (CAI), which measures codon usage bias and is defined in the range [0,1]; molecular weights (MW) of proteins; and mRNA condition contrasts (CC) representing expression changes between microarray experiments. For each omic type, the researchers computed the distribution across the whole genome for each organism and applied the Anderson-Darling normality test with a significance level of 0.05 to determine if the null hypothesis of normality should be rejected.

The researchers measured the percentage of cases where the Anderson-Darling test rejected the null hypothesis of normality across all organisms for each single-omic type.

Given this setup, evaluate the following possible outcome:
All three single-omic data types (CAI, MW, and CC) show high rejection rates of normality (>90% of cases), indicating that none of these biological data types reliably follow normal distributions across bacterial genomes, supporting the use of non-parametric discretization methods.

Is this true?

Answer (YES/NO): YES